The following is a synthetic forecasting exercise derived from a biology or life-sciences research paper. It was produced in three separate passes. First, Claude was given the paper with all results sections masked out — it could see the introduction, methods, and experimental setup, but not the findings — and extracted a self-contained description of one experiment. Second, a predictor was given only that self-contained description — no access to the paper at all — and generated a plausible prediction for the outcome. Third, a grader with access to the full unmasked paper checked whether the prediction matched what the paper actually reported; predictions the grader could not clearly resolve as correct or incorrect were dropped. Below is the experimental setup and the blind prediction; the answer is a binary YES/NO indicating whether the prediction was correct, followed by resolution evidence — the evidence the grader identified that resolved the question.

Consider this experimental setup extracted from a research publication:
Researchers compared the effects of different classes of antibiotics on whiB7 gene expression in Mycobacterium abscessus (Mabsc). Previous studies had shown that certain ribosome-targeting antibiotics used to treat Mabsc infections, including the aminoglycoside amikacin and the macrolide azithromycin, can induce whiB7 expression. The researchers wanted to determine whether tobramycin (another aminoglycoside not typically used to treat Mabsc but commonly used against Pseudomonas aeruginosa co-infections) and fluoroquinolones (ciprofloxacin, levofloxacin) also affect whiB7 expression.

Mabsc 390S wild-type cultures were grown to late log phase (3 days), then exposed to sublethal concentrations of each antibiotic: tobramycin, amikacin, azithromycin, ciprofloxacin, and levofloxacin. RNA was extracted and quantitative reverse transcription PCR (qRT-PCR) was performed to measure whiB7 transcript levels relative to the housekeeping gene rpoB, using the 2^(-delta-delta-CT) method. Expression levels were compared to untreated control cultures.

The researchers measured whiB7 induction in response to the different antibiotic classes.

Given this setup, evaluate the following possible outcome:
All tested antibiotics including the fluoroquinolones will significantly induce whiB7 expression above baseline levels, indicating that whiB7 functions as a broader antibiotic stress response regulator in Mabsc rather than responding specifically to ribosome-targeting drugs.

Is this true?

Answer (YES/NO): NO